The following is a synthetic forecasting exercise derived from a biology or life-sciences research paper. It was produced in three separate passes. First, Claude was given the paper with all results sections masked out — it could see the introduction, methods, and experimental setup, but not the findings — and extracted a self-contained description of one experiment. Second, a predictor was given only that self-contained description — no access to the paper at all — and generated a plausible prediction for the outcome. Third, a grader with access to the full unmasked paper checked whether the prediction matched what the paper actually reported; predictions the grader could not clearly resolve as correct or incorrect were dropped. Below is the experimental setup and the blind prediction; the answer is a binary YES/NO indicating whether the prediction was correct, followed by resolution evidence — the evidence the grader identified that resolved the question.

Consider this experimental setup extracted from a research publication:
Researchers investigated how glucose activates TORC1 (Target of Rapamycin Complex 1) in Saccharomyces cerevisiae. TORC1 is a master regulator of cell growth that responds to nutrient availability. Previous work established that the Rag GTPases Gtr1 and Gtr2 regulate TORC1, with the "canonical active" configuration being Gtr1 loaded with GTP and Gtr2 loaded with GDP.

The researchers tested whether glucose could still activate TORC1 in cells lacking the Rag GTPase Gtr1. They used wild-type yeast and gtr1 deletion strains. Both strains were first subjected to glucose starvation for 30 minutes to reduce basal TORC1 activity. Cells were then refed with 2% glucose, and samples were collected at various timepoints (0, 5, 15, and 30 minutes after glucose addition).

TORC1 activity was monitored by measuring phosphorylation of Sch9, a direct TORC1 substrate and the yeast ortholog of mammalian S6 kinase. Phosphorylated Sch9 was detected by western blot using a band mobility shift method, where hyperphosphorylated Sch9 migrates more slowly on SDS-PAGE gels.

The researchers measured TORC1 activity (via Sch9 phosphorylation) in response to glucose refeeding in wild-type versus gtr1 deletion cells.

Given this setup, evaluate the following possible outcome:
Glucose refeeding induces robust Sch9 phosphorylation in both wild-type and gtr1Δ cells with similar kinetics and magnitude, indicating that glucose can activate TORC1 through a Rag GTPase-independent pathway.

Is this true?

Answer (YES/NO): NO